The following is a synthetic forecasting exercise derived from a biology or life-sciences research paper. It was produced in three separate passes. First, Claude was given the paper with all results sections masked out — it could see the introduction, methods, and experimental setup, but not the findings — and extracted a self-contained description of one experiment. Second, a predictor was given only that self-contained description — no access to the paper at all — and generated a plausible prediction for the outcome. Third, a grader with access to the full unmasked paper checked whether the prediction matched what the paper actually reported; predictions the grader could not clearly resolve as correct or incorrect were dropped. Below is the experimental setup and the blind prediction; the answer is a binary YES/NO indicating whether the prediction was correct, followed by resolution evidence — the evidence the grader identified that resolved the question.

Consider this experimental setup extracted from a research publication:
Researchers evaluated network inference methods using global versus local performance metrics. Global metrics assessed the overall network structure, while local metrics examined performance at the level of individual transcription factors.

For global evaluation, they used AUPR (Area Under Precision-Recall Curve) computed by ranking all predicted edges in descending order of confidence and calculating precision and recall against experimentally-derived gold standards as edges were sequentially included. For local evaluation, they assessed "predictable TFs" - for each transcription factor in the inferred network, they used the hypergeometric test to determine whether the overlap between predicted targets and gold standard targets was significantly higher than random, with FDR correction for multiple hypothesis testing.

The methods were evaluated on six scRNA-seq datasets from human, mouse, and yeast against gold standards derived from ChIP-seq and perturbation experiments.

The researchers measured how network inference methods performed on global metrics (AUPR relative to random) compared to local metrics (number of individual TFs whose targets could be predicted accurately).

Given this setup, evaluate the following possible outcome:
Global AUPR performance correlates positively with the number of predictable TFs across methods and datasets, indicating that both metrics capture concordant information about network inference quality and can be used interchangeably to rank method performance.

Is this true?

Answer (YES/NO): NO